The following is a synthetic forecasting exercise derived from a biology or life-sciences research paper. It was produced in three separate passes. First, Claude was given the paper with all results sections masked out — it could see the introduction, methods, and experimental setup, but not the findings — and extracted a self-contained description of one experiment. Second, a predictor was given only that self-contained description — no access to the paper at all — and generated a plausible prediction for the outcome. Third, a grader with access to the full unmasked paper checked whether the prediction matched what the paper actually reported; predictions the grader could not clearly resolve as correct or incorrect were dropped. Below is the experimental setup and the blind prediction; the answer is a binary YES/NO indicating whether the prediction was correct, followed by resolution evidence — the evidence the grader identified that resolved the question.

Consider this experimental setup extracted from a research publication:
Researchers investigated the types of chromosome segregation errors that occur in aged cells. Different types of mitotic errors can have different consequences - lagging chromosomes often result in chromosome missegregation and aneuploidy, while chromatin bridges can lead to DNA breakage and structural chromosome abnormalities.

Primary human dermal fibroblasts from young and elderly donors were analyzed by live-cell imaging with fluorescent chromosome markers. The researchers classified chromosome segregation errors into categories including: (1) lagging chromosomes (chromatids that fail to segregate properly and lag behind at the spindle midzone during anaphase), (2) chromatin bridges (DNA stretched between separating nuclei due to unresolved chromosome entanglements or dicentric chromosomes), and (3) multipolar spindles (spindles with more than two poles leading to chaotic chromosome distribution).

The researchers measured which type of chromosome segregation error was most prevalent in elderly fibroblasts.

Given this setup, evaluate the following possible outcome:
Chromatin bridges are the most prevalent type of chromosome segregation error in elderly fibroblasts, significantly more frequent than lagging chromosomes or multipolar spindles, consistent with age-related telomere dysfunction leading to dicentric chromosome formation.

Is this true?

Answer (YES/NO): NO